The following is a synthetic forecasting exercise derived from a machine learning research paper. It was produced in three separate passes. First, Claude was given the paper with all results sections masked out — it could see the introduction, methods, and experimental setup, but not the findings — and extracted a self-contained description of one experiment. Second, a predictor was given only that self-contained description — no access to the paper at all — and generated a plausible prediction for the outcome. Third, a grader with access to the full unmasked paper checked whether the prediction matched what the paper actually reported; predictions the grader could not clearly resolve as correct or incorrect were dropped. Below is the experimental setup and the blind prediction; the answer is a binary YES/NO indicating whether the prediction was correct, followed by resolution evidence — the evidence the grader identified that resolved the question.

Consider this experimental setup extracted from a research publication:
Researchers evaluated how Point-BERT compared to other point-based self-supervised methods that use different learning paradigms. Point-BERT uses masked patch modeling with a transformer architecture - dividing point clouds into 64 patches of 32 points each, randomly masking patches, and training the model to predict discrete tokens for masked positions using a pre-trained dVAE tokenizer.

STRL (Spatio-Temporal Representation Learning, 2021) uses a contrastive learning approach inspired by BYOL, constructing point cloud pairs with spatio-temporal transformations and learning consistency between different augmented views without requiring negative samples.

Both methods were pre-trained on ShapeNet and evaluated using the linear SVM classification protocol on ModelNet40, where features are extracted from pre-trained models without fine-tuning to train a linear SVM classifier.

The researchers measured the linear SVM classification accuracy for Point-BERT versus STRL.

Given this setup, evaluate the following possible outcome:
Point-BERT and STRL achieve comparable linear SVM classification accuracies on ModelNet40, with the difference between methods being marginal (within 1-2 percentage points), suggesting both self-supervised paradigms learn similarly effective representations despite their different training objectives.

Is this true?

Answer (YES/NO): NO